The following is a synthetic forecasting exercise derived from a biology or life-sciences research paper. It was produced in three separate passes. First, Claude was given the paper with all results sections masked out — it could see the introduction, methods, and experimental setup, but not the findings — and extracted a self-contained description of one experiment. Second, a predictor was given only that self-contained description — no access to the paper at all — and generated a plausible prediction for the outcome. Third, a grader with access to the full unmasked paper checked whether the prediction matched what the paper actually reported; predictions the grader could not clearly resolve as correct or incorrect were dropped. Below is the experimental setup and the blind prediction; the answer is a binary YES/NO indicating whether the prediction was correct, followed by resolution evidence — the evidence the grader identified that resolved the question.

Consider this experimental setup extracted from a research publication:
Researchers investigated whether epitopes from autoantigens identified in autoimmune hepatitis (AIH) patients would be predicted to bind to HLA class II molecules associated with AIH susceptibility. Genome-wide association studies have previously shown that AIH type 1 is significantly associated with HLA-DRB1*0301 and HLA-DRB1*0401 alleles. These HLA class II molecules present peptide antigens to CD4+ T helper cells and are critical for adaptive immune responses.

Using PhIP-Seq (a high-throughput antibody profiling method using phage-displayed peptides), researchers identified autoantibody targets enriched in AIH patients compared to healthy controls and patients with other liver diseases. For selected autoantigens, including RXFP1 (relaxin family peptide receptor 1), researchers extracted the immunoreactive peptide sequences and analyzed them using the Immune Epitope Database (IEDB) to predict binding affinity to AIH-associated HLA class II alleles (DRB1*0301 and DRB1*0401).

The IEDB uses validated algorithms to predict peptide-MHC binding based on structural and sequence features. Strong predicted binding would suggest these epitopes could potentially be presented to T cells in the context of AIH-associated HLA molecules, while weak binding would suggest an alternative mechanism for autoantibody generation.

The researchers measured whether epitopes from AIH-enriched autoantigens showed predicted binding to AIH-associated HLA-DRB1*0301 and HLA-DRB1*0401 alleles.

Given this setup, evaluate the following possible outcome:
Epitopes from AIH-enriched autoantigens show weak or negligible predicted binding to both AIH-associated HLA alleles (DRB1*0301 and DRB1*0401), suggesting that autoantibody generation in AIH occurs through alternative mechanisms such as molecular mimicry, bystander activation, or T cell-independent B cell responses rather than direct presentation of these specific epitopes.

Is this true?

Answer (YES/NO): NO